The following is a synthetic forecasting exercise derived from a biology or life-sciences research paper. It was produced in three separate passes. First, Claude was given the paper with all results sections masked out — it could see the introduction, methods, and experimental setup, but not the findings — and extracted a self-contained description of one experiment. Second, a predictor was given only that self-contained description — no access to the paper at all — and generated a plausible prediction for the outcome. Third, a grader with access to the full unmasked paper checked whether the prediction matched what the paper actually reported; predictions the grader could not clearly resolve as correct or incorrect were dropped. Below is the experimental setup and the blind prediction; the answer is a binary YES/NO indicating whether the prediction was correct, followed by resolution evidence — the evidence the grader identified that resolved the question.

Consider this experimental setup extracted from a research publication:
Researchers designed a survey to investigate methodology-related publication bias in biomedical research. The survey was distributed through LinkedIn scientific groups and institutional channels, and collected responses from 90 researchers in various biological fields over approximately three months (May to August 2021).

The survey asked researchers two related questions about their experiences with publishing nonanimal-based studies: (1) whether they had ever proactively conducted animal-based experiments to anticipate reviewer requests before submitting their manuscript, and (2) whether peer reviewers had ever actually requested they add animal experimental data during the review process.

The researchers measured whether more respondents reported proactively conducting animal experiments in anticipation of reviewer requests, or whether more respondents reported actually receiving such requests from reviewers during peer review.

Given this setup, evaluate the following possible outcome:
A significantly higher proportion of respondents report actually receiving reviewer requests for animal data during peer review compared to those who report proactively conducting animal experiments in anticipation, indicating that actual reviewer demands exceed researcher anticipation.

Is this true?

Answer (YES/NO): NO